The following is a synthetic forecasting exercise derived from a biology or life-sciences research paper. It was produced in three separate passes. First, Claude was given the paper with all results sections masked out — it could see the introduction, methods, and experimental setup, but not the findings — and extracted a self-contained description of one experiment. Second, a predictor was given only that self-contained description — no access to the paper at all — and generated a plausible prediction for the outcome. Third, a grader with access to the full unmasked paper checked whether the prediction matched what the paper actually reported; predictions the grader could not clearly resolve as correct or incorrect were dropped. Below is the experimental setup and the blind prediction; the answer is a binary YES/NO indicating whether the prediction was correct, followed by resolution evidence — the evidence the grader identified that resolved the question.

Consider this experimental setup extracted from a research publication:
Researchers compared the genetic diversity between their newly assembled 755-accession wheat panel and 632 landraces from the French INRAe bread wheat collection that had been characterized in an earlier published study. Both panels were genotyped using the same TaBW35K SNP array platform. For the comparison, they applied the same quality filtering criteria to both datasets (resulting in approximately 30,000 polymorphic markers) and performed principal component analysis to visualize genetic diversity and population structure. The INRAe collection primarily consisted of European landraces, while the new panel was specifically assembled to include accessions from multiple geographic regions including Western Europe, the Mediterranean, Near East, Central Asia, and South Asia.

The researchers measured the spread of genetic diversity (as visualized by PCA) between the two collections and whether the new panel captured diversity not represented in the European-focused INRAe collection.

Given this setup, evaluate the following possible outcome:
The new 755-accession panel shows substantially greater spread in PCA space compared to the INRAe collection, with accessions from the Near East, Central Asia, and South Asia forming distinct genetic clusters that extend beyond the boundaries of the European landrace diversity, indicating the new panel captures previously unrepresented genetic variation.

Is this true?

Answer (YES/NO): YES